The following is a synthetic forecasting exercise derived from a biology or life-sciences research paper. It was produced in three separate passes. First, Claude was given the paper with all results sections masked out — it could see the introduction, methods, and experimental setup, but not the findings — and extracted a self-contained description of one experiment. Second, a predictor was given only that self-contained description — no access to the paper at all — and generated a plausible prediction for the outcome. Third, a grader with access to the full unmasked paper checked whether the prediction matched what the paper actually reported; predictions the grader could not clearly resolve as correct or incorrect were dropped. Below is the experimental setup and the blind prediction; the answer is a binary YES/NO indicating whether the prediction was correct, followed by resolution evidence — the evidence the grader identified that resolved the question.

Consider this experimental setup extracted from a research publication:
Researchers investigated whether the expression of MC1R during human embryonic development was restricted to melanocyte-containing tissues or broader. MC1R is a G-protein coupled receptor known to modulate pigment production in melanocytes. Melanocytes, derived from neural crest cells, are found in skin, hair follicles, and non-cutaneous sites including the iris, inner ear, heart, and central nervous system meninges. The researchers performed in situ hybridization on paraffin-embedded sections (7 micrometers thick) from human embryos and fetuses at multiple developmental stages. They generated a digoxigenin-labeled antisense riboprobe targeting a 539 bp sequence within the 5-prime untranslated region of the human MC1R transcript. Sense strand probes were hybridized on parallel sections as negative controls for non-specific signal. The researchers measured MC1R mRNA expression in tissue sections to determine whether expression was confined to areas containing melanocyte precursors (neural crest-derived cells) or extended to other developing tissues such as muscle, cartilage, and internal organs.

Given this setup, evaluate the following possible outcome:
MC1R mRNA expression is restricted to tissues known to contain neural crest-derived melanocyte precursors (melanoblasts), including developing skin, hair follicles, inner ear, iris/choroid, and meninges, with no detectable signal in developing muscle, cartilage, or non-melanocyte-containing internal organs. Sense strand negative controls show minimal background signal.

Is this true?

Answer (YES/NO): NO